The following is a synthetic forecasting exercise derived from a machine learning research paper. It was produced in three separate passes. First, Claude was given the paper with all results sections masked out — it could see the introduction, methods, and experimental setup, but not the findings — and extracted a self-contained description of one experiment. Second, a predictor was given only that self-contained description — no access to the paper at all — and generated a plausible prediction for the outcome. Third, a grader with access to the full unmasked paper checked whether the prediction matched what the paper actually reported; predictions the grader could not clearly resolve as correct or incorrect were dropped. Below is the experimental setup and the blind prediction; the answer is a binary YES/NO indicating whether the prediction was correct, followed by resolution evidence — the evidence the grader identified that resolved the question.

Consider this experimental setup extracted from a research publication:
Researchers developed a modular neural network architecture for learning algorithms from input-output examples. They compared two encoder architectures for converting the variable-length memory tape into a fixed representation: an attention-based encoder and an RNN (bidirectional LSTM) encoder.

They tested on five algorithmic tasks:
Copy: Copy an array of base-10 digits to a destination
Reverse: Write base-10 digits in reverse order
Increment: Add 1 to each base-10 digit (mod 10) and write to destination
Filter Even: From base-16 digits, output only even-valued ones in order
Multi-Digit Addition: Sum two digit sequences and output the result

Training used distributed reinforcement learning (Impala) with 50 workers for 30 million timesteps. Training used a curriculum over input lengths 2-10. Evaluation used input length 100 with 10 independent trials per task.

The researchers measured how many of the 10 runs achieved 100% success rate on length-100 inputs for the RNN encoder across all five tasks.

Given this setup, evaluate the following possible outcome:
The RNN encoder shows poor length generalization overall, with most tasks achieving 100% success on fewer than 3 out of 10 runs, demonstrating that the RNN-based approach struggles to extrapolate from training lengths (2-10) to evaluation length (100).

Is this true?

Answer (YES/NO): YES